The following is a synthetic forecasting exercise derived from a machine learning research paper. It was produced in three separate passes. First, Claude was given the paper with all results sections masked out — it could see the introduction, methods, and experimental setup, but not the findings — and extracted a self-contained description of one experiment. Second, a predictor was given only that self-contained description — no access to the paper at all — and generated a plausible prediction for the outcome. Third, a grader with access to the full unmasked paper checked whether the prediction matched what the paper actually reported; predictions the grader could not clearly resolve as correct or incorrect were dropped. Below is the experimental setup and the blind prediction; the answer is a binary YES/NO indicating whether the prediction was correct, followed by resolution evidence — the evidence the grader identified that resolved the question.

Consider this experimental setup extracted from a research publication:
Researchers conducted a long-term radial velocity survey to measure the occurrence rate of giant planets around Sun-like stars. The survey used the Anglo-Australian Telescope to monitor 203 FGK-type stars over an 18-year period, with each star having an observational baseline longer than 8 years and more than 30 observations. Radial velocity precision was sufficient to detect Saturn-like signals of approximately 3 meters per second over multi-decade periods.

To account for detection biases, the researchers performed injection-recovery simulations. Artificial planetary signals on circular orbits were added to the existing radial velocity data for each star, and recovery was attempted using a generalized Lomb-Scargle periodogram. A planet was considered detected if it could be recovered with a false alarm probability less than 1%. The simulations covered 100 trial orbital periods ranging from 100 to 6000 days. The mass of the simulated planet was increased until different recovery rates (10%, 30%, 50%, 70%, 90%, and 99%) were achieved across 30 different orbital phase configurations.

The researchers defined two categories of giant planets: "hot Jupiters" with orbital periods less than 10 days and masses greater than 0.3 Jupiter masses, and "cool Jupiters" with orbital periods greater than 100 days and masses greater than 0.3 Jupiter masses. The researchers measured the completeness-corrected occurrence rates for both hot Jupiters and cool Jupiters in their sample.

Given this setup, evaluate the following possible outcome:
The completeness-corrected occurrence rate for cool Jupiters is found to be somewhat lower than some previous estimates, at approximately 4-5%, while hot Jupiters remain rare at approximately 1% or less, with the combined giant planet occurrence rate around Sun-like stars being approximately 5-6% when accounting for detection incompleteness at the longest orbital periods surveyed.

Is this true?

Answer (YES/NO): NO